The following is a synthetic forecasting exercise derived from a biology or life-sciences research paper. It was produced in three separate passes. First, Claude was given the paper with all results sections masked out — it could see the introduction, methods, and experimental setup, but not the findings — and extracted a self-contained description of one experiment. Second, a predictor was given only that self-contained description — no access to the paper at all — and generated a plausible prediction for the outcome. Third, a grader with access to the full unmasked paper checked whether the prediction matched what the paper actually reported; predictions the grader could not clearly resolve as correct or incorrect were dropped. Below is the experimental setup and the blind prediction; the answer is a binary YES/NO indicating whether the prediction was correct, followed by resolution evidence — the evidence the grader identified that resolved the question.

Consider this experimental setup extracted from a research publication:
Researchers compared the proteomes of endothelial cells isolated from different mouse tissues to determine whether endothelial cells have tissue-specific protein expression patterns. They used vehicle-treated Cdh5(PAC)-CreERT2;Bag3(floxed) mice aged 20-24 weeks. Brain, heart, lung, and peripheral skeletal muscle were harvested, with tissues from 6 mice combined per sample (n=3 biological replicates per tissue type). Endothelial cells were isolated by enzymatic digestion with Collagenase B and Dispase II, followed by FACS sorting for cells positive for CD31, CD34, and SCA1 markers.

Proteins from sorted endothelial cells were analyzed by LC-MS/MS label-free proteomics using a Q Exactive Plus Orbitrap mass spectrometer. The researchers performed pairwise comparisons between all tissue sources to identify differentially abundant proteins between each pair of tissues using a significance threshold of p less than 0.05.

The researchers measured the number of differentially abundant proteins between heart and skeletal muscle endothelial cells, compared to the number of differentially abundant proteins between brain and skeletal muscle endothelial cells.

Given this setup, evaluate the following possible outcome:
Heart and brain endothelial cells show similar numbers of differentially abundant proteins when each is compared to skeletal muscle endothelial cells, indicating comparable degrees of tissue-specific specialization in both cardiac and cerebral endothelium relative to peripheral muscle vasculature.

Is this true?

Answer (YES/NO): NO